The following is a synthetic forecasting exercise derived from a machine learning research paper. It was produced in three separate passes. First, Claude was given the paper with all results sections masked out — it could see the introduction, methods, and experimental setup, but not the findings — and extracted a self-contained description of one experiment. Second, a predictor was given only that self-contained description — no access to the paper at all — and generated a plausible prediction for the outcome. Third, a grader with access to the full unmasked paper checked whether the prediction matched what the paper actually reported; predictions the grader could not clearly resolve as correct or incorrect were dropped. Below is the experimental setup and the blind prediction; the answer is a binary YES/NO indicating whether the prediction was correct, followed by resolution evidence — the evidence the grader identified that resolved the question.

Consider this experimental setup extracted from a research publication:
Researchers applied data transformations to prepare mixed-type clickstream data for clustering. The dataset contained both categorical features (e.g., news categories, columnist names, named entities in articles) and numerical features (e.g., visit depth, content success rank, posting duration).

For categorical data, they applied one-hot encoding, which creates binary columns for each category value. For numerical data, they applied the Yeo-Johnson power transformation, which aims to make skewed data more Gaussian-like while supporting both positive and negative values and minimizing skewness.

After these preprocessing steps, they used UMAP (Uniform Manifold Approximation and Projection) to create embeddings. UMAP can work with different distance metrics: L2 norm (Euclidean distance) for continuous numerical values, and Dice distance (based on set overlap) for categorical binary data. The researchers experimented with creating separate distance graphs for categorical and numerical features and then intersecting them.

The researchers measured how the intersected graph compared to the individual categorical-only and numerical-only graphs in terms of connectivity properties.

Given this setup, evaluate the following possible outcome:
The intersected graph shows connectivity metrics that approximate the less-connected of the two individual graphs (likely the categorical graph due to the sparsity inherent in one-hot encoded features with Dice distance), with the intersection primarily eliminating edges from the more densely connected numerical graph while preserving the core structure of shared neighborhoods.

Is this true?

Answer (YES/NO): NO